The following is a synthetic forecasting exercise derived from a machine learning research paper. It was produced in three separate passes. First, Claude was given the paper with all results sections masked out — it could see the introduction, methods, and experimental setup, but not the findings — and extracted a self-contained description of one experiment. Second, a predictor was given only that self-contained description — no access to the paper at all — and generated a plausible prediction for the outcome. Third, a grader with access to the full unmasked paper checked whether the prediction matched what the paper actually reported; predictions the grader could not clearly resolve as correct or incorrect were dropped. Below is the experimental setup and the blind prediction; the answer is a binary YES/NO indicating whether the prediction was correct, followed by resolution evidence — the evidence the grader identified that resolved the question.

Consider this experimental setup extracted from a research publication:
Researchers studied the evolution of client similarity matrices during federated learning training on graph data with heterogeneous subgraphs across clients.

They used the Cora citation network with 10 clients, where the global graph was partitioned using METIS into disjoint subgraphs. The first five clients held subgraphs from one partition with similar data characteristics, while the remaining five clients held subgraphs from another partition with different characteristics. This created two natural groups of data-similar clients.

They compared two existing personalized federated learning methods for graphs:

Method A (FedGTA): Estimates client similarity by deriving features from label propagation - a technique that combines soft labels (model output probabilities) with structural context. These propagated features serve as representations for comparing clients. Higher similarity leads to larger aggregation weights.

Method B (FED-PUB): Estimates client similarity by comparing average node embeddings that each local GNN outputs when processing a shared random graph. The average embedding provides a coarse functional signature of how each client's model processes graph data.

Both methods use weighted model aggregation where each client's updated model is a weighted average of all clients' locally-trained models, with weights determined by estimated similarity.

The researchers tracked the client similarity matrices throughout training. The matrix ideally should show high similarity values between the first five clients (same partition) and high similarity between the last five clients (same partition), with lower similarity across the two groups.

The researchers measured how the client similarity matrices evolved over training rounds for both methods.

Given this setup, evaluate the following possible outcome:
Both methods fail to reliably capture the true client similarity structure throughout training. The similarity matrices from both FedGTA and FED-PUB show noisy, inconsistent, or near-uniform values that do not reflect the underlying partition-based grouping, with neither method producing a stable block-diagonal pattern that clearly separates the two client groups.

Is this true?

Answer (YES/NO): NO